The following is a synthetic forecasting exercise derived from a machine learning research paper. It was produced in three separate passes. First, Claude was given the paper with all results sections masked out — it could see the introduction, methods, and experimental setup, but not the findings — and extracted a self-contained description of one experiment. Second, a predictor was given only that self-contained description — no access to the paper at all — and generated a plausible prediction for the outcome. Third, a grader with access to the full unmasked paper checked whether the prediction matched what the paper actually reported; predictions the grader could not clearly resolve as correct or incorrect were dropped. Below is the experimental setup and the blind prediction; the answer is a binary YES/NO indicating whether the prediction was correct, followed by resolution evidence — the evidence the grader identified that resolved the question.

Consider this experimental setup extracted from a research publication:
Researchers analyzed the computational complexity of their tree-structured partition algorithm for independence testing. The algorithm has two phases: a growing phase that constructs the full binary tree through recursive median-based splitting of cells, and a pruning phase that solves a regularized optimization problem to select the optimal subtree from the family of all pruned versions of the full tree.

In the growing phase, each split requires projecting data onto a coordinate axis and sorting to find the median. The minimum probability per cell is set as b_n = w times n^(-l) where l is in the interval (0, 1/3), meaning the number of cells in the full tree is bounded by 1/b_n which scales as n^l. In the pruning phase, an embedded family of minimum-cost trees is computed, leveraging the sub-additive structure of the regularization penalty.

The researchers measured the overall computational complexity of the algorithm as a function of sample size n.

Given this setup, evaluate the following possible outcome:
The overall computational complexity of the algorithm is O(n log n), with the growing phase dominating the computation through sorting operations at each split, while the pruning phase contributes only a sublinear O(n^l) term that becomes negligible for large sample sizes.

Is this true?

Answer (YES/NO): NO